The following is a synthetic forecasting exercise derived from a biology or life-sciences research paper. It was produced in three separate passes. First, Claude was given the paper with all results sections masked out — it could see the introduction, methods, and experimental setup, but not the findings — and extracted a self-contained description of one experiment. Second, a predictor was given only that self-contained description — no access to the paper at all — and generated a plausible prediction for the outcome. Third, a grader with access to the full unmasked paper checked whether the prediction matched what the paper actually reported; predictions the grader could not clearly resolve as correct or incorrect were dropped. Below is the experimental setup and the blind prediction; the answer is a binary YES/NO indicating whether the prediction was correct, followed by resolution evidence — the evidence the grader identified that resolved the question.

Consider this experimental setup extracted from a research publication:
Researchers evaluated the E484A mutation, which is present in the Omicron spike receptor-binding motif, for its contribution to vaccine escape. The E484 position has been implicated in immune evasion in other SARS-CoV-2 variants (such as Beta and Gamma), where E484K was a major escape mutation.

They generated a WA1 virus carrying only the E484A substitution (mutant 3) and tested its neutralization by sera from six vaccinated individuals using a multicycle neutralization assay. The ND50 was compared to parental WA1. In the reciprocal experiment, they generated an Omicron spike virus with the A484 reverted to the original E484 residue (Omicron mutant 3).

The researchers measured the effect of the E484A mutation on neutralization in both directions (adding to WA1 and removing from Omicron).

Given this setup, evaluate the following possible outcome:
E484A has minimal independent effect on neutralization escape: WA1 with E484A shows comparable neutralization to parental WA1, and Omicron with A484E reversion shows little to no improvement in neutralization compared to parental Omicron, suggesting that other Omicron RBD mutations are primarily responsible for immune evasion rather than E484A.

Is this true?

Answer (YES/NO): NO